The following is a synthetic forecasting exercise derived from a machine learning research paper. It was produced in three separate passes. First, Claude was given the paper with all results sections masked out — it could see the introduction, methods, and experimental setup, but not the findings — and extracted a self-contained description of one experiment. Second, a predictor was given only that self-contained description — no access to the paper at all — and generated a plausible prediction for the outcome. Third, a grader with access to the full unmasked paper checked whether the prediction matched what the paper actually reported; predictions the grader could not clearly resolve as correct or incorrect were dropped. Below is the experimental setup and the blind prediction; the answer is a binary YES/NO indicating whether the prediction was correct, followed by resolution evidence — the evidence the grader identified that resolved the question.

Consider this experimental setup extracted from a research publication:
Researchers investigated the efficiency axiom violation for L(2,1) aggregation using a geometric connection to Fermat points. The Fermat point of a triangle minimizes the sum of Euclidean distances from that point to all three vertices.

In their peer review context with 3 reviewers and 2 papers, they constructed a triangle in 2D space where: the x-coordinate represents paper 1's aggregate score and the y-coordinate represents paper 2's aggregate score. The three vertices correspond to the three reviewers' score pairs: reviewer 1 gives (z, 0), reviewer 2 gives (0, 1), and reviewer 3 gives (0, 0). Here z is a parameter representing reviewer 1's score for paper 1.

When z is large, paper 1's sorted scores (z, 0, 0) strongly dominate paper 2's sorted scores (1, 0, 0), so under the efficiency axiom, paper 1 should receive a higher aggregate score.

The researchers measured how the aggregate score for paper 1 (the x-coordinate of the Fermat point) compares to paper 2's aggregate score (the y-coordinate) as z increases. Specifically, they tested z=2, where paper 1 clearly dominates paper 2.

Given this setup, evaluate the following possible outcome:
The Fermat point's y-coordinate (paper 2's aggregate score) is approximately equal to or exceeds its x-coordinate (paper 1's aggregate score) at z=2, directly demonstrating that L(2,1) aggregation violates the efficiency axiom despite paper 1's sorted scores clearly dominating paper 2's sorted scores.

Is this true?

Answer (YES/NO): YES